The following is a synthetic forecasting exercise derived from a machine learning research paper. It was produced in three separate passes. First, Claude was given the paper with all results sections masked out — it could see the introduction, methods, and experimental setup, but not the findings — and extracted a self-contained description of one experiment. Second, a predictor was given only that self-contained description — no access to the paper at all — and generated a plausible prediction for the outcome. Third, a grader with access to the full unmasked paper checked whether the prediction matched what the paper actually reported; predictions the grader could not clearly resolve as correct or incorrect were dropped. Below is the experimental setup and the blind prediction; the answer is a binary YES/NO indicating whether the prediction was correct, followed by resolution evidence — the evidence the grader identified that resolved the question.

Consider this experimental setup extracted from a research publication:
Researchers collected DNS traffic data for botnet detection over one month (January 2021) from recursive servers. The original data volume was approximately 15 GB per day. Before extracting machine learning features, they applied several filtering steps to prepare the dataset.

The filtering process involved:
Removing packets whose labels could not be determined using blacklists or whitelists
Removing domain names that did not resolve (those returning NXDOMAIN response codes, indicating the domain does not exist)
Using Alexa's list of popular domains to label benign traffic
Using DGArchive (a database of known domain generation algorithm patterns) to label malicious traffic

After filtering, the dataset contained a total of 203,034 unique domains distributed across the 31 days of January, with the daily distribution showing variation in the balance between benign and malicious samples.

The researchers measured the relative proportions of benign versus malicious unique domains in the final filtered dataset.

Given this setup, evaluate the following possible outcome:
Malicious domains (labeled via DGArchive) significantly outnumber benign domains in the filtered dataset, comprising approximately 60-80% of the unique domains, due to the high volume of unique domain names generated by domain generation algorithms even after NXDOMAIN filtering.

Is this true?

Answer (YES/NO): NO